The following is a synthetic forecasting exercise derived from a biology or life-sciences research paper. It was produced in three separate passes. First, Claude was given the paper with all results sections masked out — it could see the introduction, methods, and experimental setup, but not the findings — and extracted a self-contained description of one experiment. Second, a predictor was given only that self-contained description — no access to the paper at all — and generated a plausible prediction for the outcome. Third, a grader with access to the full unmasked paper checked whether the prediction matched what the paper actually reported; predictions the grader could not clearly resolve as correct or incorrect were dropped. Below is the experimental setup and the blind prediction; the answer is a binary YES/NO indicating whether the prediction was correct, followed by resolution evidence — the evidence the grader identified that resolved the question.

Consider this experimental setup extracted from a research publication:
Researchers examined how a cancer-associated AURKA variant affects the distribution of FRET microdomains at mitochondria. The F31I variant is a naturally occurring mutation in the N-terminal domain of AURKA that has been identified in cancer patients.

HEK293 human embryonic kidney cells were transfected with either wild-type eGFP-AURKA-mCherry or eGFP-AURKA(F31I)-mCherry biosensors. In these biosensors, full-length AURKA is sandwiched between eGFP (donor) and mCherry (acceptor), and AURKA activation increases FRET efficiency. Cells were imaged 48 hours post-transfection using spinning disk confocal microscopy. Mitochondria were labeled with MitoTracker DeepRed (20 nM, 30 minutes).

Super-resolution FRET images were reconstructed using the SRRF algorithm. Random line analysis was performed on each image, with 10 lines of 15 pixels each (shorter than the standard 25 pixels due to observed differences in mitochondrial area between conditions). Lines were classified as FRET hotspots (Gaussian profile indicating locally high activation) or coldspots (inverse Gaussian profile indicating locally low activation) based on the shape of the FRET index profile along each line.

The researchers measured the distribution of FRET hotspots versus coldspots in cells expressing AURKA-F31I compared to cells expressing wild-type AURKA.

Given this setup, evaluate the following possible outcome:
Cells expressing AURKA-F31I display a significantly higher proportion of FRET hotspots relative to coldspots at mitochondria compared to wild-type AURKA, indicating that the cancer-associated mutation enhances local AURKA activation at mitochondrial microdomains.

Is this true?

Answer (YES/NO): NO